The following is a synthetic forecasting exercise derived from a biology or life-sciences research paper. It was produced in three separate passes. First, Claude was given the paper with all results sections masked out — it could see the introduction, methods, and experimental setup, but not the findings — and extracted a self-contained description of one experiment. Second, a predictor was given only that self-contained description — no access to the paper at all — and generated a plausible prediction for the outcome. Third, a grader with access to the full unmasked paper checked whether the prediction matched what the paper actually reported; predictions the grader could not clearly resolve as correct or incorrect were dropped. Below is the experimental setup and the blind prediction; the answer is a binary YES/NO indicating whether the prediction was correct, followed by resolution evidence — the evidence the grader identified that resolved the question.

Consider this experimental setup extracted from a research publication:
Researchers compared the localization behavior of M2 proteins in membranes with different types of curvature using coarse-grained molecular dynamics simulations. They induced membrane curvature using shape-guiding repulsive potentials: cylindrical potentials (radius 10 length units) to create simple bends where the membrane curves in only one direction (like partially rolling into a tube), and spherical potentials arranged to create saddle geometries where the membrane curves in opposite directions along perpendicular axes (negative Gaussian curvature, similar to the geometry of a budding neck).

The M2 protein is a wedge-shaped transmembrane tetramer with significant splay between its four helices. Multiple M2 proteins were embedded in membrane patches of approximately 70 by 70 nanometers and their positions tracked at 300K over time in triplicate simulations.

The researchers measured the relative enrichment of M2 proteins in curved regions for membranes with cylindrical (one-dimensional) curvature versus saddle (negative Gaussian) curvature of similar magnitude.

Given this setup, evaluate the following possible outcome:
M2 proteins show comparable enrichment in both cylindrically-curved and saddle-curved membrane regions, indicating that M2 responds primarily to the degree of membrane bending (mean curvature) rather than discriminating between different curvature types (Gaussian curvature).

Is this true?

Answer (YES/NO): NO